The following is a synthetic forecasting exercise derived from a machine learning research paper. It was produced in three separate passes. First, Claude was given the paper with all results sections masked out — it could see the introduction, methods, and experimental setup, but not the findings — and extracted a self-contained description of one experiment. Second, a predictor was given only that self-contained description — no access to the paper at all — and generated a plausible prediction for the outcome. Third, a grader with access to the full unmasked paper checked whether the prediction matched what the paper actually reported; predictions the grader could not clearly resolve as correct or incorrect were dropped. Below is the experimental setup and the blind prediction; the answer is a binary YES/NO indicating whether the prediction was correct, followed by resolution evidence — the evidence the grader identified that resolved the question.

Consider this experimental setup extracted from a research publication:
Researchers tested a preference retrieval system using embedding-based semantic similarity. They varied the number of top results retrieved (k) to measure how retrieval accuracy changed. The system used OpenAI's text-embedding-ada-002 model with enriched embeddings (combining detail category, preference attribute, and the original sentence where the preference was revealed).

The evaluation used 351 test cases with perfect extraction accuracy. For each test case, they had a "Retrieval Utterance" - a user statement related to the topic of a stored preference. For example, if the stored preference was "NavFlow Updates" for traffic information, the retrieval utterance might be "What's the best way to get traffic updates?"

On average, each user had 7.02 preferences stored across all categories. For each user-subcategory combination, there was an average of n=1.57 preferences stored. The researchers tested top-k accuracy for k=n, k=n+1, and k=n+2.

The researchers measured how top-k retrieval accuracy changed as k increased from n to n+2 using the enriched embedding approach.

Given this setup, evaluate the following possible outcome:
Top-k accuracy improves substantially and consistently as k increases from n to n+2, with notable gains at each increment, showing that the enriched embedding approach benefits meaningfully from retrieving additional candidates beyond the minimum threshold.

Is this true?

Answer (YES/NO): NO